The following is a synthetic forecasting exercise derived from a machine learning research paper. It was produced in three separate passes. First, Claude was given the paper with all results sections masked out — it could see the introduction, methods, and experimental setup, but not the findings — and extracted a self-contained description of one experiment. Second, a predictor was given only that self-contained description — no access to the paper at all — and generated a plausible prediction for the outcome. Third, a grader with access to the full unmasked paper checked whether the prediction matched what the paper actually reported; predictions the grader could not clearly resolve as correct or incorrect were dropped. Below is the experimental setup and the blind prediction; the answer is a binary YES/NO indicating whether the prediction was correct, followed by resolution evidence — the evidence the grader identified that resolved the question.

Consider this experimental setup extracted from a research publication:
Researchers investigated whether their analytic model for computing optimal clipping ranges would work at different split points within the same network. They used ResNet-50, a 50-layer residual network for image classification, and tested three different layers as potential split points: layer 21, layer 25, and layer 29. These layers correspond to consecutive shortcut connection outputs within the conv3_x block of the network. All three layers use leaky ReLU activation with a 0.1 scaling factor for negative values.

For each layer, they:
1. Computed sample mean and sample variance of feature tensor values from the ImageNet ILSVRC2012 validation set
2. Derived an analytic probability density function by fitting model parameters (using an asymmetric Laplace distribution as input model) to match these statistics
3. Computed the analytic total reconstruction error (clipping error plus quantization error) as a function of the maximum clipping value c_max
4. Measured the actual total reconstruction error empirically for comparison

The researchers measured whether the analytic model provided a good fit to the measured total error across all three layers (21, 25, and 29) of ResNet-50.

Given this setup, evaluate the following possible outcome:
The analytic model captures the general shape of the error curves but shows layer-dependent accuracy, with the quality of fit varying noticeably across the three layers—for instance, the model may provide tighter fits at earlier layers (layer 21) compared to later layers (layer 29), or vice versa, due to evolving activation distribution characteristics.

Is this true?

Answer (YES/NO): NO